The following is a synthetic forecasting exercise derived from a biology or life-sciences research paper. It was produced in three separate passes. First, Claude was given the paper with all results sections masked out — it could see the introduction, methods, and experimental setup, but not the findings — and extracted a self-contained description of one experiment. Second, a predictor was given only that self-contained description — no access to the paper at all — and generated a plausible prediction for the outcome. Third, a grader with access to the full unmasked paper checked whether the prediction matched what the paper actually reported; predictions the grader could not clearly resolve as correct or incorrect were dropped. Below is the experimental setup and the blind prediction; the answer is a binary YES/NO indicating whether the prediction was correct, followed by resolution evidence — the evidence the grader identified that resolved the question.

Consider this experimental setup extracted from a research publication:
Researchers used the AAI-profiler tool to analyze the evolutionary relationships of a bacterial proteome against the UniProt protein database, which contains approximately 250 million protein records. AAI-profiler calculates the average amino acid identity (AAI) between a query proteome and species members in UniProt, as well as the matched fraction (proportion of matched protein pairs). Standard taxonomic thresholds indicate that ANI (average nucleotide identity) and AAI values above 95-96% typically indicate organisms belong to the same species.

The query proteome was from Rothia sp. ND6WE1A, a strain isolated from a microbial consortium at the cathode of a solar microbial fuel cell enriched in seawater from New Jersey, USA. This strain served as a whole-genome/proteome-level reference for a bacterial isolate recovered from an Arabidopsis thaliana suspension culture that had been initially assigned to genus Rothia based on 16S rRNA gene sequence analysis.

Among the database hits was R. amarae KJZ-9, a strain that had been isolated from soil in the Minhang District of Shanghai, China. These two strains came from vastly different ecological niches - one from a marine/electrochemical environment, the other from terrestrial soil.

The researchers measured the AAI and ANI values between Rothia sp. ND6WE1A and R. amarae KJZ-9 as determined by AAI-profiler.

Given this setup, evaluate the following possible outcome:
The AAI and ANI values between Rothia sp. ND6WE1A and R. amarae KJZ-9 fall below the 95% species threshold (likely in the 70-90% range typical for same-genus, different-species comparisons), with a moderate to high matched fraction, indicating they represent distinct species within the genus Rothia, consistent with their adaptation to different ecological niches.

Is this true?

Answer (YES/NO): NO